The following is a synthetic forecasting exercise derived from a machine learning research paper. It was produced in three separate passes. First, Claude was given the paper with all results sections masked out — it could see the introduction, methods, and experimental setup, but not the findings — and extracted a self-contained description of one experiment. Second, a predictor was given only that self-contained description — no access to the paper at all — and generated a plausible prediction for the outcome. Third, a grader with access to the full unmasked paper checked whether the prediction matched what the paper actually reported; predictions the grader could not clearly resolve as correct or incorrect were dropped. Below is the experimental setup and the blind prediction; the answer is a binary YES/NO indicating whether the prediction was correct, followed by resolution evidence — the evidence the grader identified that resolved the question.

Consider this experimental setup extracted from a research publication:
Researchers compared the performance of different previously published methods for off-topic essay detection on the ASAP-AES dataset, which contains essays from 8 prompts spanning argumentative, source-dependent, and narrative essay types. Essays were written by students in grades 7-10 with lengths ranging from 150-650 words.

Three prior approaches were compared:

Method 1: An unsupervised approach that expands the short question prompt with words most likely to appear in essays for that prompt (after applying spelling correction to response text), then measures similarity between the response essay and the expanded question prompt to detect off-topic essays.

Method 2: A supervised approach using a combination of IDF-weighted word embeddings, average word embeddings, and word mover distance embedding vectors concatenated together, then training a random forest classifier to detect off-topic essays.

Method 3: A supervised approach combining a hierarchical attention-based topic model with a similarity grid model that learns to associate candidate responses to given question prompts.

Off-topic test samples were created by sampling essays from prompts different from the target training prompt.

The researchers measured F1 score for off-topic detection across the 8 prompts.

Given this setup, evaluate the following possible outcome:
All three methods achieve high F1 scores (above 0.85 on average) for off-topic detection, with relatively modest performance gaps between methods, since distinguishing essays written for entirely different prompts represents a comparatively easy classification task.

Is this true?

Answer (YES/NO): NO